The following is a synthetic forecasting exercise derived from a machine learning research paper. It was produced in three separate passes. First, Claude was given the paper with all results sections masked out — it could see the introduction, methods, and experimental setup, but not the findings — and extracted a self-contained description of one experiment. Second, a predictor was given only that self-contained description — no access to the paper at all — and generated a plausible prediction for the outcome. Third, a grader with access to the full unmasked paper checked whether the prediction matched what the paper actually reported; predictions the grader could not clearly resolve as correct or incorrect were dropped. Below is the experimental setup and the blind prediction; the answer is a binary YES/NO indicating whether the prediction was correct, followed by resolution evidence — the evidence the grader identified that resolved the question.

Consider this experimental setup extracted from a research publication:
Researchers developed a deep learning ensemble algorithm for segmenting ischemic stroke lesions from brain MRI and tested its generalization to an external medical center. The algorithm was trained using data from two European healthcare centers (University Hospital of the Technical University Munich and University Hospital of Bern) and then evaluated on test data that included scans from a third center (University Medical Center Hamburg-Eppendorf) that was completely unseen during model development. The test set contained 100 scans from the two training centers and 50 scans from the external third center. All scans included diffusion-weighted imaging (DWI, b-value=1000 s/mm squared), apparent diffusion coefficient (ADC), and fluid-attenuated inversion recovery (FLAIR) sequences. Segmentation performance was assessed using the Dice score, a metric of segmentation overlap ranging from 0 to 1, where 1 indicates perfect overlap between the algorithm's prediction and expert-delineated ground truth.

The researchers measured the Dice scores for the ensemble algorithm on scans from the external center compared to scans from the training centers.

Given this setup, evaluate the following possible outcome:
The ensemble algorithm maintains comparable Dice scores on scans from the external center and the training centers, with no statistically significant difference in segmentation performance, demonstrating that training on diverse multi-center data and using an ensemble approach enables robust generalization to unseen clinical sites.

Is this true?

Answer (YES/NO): YES